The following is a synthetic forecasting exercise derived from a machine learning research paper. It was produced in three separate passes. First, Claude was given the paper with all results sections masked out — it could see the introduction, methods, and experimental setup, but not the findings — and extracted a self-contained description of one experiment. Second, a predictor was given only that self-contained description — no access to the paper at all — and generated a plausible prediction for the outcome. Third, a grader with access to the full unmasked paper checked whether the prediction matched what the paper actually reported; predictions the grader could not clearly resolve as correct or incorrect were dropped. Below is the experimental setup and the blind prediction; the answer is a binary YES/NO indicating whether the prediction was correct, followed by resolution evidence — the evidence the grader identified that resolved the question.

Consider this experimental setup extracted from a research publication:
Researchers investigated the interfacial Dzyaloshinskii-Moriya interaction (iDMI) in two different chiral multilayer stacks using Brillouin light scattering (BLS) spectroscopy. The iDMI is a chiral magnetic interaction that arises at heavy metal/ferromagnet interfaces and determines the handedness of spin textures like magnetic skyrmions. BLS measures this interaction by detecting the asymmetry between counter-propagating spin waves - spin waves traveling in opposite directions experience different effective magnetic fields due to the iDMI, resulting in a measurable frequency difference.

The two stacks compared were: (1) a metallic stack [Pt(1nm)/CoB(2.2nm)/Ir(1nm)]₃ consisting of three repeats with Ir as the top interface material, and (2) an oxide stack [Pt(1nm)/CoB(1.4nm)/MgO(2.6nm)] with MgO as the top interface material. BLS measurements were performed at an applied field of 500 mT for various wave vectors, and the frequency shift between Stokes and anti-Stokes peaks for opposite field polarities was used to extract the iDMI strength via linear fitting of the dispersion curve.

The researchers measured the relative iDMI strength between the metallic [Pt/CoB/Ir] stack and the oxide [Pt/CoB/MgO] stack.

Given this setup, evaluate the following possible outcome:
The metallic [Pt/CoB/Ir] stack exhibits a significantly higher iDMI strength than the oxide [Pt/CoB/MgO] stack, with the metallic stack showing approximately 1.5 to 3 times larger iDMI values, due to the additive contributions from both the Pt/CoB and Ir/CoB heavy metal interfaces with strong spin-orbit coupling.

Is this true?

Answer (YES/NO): NO